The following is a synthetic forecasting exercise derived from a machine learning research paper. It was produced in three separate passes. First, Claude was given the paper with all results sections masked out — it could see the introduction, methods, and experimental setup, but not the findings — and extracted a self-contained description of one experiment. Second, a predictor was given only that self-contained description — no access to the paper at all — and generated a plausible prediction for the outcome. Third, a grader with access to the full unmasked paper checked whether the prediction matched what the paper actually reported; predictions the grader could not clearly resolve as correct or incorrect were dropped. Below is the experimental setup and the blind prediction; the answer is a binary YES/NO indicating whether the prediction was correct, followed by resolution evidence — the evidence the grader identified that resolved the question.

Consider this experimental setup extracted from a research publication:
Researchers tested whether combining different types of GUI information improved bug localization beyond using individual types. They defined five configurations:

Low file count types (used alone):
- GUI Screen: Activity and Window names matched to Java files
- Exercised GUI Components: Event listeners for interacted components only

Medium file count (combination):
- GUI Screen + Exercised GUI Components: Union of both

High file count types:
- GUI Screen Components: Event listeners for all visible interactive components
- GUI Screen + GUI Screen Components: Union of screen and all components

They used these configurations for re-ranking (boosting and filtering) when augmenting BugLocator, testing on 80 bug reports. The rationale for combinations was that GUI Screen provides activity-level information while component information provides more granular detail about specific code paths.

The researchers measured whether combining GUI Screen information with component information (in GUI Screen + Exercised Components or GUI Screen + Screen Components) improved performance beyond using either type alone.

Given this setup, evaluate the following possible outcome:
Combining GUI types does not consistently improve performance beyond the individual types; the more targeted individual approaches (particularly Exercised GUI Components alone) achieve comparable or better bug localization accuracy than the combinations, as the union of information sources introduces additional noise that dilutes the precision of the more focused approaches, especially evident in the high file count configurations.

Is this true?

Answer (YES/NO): NO